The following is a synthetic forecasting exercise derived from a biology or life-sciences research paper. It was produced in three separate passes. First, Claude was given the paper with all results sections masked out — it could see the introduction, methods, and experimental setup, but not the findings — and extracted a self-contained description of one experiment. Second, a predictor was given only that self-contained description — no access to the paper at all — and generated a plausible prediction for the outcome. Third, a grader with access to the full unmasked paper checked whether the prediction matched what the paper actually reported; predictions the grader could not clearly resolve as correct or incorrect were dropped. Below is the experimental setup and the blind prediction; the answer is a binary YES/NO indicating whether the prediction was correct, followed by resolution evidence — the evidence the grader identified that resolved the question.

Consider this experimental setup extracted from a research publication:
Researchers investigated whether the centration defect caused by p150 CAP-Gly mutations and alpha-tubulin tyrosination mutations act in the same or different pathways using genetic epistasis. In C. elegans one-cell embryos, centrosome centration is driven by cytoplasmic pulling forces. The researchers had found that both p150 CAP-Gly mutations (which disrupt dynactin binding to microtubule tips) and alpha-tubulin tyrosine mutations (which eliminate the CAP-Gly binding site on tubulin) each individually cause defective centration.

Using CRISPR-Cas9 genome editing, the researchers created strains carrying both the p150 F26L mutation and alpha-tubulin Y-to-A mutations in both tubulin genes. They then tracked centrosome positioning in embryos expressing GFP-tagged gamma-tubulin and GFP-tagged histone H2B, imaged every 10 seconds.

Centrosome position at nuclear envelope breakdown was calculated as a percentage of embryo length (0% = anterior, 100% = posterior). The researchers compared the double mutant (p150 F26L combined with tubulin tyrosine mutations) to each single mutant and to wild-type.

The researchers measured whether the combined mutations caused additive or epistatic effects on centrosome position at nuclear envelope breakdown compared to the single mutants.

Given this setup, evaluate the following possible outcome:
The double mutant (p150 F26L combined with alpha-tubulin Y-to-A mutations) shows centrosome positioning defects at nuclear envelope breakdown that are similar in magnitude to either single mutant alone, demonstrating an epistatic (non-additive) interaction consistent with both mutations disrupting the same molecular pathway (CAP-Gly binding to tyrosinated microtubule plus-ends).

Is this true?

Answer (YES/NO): YES